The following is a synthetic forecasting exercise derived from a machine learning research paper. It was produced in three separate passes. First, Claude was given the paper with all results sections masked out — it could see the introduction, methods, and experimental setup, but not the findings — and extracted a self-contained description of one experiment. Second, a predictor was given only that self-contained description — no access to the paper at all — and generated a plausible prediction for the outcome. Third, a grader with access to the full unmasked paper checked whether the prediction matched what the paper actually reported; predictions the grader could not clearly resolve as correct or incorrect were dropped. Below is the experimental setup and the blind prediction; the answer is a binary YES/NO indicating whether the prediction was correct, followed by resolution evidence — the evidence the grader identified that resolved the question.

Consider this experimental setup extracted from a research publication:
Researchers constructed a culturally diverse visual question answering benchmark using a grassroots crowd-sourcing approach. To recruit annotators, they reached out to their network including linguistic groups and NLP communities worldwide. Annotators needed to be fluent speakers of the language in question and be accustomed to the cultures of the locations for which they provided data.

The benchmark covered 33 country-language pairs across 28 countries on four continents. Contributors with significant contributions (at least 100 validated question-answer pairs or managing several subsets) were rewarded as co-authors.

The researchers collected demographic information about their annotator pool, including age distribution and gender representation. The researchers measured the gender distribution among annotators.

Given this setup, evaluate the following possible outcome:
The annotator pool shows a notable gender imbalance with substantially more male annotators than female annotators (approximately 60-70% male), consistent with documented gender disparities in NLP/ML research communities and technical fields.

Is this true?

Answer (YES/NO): YES